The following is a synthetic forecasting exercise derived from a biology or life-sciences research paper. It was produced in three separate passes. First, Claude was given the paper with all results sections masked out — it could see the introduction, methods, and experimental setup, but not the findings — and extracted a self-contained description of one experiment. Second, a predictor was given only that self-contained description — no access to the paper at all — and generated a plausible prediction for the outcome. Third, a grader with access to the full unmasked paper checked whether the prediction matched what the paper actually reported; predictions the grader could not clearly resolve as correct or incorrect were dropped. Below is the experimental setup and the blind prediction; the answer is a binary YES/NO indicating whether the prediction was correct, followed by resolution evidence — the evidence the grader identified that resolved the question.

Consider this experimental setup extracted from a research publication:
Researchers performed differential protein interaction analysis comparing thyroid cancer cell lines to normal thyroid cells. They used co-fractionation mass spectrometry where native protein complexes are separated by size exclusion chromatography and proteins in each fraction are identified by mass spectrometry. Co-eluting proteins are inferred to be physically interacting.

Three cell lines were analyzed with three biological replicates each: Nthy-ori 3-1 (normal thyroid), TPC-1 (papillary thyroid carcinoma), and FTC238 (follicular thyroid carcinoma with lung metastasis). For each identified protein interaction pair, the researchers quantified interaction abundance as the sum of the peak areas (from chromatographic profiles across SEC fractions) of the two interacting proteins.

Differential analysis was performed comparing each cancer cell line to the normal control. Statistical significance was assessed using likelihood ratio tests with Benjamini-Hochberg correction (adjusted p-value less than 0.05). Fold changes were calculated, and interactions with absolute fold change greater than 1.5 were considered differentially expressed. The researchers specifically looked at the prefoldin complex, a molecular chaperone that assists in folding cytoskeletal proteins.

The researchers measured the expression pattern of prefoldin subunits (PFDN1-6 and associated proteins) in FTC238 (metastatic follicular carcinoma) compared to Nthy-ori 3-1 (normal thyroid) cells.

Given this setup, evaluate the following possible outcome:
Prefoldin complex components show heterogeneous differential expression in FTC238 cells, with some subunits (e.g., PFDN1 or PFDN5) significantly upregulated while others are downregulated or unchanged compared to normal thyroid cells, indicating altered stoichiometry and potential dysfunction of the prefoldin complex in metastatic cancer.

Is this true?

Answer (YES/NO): NO